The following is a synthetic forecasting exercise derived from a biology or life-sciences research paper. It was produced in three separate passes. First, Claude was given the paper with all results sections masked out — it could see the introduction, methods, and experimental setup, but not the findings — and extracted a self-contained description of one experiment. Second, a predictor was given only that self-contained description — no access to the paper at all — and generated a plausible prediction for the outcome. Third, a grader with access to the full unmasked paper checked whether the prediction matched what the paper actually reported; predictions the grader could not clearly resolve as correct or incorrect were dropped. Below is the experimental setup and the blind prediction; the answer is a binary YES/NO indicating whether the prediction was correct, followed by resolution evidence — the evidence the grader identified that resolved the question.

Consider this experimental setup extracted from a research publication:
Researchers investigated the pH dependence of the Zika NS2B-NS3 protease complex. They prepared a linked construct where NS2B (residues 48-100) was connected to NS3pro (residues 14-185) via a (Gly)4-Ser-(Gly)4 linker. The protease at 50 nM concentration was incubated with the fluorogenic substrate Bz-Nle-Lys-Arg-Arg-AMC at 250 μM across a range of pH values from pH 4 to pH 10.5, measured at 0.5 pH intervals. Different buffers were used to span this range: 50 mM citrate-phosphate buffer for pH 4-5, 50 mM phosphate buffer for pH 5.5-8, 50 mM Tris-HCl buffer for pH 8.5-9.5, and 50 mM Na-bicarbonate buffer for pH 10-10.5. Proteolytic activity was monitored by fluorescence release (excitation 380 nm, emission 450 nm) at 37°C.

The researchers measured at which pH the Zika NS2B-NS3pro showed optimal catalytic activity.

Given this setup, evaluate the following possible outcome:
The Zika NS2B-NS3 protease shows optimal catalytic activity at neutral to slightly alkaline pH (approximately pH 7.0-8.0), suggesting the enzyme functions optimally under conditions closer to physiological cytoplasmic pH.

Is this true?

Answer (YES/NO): NO